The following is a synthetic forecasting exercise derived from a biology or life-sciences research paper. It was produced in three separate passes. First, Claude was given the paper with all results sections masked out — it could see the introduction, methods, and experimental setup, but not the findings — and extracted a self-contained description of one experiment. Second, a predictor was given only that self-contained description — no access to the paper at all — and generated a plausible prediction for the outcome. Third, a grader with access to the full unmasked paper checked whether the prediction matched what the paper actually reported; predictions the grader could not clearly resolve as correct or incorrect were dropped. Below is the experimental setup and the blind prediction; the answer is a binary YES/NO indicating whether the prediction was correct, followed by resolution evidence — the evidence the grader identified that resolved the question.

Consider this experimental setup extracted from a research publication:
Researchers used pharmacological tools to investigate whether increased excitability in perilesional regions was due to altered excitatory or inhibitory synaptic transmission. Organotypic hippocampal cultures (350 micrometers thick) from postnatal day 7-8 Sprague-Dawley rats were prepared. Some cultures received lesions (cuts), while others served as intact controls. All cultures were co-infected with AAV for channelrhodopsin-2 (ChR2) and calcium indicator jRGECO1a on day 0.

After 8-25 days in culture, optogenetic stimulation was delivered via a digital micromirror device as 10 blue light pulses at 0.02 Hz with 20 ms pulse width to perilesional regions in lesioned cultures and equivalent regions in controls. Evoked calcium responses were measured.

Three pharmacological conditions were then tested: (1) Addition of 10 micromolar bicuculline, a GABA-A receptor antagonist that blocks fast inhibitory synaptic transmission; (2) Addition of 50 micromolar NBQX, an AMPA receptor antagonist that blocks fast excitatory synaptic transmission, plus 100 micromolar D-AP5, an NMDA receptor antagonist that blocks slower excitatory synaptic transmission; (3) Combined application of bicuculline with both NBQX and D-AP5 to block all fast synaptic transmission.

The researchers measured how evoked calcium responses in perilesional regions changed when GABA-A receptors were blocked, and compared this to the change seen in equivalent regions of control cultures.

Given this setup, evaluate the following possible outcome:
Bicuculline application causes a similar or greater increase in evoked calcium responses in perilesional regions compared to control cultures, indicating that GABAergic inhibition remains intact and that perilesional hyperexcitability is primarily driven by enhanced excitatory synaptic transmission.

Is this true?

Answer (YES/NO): NO